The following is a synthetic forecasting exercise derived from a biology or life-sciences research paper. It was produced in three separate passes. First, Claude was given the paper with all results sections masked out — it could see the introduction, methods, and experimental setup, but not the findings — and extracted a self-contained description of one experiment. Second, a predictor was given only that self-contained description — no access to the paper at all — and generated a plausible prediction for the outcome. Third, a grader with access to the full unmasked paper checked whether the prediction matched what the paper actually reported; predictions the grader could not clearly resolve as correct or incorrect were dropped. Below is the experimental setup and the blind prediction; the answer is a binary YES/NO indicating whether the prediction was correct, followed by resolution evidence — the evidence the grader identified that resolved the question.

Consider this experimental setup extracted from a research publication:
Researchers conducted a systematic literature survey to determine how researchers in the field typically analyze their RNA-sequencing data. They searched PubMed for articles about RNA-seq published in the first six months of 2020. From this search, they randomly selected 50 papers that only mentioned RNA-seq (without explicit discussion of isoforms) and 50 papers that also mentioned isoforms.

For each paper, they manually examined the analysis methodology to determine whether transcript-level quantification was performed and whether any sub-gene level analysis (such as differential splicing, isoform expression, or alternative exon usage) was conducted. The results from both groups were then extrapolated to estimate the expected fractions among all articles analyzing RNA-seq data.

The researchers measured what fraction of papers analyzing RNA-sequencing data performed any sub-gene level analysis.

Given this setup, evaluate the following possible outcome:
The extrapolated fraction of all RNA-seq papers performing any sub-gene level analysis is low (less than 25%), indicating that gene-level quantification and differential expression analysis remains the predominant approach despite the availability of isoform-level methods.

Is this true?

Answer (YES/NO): YES